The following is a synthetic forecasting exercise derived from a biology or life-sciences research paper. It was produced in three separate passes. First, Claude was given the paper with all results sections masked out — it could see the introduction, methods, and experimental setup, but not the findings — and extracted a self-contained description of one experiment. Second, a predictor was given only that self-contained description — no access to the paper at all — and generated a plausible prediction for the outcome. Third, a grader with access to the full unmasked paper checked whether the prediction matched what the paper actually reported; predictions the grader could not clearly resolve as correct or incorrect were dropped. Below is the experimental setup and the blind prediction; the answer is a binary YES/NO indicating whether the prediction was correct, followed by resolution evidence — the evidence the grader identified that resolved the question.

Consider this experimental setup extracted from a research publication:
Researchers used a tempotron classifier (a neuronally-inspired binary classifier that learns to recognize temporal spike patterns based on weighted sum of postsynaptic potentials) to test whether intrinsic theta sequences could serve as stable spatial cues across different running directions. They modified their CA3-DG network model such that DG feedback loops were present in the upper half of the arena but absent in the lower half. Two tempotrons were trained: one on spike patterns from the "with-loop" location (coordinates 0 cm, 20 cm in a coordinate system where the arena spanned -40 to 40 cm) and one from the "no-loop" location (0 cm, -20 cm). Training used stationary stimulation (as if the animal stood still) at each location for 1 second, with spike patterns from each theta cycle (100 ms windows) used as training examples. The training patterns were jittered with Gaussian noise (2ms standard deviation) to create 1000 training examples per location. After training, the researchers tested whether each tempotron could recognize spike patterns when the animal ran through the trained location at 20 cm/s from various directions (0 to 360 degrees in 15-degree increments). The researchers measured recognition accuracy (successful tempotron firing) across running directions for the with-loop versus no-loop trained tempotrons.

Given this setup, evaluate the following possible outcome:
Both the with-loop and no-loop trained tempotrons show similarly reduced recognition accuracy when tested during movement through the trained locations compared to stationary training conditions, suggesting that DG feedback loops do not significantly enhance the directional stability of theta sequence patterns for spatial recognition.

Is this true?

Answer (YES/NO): NO